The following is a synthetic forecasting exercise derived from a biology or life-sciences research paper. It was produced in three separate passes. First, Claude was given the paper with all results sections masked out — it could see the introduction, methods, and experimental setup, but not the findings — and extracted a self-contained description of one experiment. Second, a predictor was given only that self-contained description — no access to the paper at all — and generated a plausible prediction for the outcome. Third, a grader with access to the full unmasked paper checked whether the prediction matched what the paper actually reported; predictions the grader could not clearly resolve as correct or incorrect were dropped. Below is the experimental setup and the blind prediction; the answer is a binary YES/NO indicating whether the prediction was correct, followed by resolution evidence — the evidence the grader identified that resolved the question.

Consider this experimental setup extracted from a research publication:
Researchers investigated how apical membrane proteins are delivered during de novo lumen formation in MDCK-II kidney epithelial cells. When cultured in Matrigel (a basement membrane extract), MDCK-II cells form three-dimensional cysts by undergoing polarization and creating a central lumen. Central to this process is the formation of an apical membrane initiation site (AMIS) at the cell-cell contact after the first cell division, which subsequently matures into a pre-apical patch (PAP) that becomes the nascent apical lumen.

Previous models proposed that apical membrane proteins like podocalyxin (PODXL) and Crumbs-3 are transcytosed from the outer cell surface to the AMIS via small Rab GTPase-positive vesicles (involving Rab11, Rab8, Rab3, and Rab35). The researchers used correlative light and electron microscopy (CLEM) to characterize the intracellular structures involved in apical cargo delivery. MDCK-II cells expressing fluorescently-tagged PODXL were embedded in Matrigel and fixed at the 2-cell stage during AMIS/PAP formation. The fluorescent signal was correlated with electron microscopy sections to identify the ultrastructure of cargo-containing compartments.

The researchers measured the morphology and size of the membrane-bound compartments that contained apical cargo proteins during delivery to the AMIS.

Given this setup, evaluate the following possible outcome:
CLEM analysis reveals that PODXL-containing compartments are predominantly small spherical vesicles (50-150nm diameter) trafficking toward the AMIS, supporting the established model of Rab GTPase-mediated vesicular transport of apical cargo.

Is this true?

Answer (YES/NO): NO